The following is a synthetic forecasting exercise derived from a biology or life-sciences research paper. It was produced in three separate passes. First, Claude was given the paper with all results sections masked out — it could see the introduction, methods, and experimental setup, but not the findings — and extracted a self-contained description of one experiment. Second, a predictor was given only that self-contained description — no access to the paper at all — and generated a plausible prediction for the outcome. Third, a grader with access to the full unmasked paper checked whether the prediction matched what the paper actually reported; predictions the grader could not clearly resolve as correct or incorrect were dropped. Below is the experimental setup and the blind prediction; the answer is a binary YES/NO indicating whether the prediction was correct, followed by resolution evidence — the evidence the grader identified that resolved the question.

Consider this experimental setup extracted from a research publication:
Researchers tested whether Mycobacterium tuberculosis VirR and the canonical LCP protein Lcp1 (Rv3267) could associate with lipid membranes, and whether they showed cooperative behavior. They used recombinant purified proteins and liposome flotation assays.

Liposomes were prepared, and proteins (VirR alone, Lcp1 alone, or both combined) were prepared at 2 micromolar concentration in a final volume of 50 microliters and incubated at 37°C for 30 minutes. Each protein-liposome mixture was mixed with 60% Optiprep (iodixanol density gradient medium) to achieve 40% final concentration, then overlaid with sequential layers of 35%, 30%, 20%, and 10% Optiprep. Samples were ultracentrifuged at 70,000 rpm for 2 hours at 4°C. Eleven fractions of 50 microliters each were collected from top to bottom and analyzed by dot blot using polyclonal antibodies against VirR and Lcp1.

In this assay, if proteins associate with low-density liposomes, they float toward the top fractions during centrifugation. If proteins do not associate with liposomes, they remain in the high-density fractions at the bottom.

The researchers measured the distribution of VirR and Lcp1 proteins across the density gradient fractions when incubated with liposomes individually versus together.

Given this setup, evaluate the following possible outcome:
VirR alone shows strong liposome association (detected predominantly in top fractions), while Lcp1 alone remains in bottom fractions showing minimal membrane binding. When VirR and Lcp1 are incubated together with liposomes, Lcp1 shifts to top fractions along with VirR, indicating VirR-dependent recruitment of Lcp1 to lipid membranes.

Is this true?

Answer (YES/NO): NO